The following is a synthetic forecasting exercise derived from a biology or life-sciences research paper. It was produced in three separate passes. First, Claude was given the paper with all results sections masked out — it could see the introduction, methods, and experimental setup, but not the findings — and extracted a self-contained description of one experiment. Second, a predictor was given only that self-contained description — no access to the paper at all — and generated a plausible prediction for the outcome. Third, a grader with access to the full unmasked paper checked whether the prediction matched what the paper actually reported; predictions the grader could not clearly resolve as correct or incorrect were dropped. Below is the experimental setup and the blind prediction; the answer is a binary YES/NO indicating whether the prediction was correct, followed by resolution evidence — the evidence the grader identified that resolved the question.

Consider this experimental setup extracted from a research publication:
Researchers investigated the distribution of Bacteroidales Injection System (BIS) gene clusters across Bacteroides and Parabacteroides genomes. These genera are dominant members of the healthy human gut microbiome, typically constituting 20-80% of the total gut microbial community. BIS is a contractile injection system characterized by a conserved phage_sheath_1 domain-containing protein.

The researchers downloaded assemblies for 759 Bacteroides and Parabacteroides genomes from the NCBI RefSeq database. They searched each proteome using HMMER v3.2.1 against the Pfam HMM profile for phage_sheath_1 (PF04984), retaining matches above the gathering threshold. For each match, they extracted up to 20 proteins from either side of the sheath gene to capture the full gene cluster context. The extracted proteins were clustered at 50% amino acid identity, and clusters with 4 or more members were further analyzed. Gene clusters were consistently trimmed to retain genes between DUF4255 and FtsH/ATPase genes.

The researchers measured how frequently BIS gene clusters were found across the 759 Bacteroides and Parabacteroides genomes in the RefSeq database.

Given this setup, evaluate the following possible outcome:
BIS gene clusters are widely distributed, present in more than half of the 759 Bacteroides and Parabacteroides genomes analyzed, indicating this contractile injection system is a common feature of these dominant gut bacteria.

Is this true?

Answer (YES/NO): NO